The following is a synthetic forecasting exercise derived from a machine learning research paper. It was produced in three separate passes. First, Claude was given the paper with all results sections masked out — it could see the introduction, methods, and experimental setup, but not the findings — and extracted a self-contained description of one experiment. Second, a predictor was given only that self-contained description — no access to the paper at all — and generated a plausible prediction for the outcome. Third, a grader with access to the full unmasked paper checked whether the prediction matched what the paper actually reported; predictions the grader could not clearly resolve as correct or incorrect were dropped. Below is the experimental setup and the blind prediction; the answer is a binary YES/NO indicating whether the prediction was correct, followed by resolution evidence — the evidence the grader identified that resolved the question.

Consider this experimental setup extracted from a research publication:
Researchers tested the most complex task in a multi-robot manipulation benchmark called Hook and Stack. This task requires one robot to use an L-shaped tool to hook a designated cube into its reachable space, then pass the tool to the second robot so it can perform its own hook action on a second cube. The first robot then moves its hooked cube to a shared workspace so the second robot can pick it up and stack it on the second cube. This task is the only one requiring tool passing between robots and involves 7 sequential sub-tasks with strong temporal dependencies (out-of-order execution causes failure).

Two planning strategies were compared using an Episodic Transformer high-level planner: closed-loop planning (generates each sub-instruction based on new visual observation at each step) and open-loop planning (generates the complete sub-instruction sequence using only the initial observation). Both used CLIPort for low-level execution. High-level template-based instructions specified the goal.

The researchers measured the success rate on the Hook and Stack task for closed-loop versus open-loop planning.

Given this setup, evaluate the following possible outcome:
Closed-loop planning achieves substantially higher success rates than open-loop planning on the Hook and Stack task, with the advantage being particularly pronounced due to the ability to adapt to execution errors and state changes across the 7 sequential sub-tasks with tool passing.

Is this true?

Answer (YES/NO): NO